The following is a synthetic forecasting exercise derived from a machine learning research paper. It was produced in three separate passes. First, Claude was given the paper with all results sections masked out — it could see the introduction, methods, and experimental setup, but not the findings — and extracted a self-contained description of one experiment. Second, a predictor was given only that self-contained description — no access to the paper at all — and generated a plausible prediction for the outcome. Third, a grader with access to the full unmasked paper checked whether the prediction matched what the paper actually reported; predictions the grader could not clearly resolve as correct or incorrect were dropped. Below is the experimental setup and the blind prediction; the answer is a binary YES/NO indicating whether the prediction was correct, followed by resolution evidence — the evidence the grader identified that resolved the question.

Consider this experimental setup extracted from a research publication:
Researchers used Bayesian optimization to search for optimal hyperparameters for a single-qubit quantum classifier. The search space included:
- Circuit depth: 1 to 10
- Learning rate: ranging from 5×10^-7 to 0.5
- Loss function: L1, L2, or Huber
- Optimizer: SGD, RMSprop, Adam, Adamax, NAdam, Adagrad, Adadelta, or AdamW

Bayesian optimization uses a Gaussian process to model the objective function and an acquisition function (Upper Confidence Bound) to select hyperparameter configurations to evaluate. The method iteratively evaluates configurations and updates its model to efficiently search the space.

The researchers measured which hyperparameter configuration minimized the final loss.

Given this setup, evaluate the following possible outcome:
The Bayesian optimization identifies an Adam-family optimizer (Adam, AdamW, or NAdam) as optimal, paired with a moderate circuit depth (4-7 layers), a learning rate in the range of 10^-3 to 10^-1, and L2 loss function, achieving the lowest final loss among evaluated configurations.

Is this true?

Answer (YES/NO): NO